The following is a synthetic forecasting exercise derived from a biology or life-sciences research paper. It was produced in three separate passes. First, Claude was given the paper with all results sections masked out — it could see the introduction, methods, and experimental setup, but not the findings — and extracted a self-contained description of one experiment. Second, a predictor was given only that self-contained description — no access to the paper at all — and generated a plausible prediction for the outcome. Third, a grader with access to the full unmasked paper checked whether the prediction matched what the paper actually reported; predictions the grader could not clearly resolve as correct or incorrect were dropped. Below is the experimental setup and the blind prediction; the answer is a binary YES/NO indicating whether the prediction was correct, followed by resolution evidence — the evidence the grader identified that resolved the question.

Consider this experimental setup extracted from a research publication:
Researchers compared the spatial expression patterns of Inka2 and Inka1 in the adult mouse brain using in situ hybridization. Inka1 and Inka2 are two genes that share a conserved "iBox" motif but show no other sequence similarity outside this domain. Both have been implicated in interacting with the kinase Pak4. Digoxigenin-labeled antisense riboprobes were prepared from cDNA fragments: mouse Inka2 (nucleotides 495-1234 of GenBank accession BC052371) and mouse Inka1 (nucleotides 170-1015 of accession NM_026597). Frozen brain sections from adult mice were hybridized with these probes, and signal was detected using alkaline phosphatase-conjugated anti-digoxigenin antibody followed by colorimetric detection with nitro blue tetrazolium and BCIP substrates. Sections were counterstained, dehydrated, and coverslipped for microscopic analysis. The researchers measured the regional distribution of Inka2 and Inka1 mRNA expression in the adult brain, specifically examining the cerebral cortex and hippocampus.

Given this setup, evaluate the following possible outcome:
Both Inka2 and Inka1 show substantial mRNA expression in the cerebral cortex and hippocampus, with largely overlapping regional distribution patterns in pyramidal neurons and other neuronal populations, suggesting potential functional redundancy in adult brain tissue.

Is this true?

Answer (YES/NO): NO